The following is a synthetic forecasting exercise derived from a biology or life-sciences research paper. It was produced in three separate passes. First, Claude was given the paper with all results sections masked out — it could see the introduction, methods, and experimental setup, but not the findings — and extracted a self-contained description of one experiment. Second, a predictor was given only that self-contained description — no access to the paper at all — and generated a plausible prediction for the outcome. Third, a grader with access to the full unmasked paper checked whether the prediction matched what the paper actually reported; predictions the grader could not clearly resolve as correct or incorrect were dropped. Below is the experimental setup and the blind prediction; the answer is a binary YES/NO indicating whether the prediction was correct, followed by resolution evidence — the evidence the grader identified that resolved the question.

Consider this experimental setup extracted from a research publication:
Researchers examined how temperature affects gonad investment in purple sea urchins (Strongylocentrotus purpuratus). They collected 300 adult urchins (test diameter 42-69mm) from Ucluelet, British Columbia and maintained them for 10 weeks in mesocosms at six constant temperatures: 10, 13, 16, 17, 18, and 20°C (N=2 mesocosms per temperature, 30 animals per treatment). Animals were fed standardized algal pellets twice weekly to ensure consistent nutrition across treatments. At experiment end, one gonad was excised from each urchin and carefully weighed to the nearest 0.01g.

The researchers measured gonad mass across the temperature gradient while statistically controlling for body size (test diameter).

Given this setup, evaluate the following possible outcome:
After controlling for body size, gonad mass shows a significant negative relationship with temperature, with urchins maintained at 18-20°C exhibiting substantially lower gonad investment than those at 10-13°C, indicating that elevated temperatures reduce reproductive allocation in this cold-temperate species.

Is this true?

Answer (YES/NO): NO